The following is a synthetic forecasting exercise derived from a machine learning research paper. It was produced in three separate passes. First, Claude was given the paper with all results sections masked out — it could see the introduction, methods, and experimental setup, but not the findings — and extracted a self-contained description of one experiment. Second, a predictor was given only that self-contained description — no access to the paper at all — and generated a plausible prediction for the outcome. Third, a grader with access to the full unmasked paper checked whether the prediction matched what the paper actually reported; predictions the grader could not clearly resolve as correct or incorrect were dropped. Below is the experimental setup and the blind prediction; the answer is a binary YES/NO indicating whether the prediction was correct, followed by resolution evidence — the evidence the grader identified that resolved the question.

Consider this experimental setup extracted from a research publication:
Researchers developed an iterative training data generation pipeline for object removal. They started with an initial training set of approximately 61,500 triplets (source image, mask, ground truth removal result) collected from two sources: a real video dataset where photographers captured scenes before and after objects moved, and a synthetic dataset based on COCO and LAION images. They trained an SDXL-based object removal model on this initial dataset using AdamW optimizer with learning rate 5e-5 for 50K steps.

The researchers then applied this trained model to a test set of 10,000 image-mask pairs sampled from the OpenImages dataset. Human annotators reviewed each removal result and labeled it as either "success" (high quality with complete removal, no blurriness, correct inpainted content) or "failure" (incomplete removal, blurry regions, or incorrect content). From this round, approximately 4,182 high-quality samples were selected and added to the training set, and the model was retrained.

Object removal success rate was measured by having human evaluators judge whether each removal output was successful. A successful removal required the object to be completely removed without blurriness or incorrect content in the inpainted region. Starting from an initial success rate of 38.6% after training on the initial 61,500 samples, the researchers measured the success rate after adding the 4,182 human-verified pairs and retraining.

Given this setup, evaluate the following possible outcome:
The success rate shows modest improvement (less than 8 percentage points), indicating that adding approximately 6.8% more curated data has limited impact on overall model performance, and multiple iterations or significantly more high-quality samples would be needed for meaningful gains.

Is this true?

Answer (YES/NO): NO